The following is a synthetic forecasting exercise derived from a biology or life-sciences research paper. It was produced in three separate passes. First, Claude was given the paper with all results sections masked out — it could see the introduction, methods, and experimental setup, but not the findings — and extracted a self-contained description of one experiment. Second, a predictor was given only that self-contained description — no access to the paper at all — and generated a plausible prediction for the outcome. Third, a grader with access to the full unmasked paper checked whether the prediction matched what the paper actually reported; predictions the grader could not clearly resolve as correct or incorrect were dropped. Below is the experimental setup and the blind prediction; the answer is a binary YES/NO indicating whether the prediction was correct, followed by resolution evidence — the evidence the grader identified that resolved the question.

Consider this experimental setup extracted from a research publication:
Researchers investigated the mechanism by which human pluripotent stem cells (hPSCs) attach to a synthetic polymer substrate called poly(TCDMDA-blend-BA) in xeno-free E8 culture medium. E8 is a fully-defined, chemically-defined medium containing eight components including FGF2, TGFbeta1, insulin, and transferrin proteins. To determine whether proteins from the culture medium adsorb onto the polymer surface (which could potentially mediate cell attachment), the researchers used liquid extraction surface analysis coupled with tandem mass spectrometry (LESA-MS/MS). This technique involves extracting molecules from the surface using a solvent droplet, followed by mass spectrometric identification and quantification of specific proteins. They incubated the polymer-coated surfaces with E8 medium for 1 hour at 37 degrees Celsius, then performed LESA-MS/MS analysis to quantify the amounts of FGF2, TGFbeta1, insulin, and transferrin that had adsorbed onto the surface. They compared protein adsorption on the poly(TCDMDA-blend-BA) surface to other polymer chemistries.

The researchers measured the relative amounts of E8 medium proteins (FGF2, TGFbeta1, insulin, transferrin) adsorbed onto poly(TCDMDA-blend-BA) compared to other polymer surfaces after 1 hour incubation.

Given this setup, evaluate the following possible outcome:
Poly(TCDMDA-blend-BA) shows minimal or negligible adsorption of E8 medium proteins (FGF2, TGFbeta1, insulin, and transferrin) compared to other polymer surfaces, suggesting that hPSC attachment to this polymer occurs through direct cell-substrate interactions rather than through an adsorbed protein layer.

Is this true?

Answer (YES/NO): NO